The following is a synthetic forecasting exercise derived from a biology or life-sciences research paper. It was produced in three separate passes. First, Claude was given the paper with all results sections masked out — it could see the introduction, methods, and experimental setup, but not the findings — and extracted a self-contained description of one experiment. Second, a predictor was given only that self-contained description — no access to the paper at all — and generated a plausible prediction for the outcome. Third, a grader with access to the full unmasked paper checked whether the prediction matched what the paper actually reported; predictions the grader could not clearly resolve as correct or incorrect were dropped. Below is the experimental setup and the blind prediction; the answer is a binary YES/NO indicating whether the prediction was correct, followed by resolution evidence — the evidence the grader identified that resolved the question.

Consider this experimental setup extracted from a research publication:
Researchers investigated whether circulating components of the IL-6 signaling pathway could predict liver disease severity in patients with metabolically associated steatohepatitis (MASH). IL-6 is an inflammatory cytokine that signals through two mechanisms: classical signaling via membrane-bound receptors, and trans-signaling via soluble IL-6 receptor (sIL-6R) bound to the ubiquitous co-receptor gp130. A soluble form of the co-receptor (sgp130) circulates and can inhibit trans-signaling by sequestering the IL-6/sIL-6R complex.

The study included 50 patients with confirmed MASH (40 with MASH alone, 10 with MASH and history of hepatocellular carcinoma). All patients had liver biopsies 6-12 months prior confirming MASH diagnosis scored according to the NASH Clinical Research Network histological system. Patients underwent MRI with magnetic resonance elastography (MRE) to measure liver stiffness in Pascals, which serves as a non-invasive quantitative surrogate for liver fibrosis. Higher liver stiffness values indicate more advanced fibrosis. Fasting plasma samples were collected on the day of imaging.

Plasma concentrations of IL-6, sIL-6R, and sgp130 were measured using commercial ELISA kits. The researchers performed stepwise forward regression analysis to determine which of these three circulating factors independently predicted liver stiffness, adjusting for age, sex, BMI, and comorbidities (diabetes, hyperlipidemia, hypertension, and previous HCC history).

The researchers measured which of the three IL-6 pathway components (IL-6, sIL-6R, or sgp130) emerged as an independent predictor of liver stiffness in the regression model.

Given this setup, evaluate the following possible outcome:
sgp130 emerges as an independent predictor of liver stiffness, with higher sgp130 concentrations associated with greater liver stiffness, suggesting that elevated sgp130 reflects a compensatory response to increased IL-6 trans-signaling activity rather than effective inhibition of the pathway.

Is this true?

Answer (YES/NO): YES